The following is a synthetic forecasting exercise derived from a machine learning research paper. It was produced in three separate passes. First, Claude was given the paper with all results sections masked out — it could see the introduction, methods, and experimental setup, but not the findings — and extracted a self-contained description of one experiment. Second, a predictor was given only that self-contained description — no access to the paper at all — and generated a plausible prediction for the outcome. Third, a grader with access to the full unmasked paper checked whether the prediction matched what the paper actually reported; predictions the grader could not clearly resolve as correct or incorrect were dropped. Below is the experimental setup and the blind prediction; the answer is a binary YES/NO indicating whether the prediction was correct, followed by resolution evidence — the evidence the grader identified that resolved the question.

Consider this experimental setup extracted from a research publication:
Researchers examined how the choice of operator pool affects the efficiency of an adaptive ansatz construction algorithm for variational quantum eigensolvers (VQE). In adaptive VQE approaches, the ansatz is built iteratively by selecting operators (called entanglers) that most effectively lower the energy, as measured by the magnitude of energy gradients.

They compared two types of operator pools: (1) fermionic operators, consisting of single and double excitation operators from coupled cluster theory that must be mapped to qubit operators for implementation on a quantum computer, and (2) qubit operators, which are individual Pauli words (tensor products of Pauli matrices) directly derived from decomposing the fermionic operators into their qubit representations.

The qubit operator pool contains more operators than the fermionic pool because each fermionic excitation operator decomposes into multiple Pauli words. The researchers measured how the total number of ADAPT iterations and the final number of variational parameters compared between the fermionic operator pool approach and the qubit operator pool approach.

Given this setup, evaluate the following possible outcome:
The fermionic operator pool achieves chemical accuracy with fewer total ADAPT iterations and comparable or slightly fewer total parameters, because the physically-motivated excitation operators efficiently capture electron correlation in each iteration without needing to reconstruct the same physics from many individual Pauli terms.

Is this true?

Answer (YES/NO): YES